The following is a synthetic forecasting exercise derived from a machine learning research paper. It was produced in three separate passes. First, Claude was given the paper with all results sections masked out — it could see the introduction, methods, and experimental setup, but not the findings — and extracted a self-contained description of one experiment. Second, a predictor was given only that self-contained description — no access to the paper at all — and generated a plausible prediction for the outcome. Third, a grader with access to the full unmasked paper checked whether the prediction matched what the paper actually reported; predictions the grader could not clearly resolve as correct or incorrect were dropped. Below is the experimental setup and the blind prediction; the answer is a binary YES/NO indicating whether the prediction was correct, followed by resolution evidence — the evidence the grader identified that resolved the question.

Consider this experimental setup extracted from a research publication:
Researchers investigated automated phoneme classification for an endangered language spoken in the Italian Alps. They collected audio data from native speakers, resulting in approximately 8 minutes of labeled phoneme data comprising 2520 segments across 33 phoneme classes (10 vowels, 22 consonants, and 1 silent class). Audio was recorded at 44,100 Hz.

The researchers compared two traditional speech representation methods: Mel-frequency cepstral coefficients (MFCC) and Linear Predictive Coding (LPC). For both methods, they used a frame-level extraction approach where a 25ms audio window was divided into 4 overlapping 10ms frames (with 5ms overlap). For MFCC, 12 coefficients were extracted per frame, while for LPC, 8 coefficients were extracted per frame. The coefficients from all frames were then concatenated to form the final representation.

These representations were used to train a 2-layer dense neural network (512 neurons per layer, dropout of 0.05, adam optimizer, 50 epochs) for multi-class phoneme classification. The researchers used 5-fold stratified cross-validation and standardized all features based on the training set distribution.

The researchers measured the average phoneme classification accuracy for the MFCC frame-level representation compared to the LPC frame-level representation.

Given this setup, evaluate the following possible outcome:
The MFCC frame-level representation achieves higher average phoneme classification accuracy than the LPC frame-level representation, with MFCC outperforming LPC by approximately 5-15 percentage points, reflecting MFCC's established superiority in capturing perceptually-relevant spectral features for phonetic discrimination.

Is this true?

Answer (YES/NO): YES